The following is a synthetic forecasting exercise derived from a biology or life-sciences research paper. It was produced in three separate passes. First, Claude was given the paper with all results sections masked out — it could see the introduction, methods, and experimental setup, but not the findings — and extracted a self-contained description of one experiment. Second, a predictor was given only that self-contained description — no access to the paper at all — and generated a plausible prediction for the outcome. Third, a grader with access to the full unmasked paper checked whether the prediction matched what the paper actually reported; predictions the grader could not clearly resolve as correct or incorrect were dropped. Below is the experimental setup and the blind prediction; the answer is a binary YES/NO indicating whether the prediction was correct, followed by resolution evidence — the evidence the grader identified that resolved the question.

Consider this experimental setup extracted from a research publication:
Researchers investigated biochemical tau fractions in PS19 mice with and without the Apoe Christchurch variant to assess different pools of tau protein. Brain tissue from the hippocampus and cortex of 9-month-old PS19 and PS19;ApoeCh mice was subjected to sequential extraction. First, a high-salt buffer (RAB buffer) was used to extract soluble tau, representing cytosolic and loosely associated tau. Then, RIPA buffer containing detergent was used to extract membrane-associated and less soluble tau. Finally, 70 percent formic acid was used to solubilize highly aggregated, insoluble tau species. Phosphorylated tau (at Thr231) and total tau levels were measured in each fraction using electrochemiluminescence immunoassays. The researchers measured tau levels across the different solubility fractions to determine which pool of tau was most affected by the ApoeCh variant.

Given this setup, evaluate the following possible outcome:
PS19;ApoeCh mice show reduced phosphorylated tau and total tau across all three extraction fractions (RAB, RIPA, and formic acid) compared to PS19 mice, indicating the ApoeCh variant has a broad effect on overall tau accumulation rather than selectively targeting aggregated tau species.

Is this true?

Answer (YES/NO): NO